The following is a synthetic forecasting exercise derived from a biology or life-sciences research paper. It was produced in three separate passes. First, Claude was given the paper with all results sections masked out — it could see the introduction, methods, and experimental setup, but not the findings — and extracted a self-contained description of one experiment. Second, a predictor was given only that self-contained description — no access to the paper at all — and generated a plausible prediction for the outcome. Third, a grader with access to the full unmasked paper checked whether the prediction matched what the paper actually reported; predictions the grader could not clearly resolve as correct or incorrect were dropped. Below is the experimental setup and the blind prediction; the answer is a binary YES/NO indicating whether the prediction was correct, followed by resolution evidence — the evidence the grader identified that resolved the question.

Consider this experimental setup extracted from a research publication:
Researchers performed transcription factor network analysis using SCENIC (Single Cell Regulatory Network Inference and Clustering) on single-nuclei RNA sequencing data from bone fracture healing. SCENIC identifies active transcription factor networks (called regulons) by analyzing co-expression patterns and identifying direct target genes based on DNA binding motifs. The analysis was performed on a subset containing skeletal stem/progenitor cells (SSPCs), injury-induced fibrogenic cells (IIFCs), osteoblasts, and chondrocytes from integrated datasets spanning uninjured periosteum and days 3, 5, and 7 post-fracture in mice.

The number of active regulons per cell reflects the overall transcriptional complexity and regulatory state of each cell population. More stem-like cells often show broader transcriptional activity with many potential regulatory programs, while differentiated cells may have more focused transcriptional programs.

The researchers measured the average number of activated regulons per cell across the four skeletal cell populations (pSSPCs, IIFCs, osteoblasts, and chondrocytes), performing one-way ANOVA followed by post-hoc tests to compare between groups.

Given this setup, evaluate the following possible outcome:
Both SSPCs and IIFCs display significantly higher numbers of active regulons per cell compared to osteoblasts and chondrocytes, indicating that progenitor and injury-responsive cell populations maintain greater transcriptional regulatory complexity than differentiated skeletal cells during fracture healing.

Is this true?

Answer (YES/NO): NO